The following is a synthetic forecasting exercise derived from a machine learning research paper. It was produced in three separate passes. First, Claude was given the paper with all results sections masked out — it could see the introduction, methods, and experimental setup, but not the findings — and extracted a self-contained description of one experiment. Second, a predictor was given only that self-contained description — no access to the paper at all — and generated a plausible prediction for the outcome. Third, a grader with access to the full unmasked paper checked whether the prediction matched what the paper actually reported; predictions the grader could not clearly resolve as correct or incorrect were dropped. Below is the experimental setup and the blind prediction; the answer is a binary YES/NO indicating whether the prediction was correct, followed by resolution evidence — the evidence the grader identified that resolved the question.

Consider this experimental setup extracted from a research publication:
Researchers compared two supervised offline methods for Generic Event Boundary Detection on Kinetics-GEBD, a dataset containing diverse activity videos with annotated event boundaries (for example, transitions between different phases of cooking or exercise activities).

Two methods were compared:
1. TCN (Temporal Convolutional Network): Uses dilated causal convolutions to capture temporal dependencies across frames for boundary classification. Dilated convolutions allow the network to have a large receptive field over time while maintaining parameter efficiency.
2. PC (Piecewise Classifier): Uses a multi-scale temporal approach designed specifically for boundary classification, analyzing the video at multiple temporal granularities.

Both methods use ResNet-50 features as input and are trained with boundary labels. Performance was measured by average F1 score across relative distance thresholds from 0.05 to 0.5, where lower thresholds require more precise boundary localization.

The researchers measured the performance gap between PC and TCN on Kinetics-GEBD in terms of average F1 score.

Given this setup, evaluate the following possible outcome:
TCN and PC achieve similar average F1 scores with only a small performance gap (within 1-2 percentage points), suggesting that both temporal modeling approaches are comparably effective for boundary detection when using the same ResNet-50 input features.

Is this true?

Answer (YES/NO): NO